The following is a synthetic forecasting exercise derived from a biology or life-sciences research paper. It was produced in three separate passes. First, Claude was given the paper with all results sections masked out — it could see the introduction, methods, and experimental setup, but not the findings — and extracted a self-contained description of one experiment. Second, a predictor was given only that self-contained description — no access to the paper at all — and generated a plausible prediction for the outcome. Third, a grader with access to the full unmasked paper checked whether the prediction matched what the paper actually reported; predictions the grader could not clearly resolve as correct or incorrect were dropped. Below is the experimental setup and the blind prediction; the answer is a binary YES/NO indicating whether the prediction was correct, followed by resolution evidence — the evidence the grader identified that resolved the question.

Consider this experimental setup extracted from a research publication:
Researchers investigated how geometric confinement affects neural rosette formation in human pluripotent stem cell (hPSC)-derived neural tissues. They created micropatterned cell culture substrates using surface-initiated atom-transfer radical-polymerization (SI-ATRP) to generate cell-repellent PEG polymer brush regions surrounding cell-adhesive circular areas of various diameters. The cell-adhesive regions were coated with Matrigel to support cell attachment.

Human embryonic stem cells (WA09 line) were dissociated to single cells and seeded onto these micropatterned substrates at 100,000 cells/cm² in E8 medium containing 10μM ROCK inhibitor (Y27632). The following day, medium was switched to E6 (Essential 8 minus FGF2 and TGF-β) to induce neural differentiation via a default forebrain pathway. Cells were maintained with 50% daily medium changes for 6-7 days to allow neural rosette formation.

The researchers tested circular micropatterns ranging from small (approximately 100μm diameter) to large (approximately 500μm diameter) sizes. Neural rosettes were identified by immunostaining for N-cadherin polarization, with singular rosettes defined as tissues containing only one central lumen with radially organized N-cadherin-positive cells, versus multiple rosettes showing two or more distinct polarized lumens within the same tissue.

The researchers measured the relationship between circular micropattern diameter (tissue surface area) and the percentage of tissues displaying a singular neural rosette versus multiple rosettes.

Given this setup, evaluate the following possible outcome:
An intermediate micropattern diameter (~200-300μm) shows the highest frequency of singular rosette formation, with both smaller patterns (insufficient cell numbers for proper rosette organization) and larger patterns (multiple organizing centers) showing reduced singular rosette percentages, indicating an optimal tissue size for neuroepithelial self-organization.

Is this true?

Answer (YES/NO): YES